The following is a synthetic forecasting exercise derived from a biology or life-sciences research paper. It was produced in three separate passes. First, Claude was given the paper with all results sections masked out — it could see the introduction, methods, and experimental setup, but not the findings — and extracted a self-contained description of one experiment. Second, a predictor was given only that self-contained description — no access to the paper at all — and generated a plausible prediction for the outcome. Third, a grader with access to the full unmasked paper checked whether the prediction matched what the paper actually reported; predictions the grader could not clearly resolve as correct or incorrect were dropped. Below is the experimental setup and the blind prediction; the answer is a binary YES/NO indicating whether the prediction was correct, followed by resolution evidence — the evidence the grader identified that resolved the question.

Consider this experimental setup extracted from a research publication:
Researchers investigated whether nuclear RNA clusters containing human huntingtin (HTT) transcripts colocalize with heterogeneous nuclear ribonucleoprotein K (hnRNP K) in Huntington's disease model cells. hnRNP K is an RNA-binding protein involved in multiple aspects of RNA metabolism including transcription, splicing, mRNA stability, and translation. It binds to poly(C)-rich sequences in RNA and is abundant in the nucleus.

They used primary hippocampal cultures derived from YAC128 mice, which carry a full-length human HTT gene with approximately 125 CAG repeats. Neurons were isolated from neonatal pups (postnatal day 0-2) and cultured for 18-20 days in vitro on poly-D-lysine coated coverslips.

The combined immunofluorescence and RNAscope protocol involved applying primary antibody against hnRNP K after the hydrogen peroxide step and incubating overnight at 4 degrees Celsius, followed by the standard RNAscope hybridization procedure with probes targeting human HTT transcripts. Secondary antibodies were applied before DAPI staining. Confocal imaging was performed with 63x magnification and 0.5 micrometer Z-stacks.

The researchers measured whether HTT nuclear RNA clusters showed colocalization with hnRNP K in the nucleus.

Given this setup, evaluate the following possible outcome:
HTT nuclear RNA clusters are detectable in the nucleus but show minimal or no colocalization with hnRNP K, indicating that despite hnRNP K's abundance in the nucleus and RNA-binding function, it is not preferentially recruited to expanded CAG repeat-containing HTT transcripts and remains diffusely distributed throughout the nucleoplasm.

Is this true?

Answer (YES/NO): YES